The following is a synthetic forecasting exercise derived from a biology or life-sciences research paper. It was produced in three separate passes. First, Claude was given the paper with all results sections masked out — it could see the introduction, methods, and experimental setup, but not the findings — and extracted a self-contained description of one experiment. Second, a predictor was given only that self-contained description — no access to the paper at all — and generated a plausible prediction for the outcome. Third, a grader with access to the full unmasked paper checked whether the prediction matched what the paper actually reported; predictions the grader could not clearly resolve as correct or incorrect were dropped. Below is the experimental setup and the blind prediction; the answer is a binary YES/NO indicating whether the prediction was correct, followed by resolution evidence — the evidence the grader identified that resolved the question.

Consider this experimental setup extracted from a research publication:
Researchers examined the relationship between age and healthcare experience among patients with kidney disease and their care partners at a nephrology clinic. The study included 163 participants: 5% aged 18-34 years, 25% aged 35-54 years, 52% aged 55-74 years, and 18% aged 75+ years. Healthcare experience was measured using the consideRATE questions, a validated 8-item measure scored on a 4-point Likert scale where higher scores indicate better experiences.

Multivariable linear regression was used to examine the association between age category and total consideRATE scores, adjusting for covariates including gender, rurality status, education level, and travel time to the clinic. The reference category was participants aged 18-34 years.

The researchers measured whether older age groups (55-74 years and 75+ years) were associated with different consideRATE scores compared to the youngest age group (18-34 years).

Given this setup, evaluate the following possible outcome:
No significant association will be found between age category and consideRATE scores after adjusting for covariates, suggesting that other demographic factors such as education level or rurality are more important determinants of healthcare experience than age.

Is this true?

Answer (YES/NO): NO